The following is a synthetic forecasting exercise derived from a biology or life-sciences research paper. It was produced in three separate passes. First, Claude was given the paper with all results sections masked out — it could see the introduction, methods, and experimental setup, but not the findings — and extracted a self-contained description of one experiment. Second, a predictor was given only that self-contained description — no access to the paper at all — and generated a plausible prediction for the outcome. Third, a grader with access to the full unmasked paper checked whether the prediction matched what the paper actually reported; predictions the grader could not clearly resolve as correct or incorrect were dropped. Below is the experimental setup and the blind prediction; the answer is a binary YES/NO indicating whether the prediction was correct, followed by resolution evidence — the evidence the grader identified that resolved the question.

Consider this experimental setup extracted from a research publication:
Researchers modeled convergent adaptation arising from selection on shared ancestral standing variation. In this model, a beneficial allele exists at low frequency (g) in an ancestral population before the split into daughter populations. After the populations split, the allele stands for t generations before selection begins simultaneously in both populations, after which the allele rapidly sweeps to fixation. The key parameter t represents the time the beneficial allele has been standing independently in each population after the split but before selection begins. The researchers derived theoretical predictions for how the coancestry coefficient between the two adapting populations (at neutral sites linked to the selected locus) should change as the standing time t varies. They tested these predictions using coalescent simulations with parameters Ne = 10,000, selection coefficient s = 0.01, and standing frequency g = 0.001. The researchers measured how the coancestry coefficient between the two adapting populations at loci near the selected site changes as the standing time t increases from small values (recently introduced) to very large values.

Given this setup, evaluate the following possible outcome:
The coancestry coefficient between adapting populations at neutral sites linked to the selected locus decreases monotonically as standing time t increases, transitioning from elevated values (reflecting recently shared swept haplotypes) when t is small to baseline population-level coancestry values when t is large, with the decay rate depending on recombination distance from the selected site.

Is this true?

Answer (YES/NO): YES